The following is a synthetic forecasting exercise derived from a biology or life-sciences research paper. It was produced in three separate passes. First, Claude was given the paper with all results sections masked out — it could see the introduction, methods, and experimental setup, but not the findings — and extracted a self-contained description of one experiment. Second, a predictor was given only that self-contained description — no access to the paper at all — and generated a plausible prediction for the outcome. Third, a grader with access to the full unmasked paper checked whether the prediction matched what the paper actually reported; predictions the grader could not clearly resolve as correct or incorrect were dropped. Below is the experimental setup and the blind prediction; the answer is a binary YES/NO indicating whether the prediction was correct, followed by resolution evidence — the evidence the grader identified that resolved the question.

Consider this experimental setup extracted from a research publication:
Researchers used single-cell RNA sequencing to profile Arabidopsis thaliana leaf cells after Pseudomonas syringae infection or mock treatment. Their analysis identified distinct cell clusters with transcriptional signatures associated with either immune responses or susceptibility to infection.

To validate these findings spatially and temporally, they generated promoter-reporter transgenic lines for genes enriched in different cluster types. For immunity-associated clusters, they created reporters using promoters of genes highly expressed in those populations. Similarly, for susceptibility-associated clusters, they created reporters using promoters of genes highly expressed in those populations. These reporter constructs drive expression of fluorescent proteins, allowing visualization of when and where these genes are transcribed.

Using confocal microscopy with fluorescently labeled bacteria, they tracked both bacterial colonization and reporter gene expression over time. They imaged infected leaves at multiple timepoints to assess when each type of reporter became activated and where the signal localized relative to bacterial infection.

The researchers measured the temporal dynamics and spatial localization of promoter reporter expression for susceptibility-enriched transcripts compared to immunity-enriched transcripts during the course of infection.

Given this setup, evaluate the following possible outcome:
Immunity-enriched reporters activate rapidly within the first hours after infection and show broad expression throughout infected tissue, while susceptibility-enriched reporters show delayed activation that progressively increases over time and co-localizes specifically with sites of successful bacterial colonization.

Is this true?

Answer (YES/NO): NO